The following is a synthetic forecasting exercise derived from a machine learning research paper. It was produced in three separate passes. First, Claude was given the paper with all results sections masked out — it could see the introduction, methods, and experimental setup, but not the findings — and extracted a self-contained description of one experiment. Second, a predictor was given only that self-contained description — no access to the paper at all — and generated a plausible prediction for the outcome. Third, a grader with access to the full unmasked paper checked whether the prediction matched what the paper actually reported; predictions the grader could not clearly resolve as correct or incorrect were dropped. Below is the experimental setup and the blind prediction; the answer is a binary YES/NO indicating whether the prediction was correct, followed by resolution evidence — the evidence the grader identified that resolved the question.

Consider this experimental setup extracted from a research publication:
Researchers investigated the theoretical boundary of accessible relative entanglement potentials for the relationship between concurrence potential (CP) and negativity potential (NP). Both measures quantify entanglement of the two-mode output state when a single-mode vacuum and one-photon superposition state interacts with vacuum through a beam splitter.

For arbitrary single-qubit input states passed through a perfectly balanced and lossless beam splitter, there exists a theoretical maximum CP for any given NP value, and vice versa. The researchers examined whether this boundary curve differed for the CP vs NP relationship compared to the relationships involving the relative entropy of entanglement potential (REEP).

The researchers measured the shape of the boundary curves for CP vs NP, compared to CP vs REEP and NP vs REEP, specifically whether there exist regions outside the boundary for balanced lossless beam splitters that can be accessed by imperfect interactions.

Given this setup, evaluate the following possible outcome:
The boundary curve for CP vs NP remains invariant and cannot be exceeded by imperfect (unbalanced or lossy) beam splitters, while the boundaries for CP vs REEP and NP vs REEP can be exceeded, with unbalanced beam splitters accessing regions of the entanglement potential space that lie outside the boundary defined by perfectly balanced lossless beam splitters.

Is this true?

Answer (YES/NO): NO